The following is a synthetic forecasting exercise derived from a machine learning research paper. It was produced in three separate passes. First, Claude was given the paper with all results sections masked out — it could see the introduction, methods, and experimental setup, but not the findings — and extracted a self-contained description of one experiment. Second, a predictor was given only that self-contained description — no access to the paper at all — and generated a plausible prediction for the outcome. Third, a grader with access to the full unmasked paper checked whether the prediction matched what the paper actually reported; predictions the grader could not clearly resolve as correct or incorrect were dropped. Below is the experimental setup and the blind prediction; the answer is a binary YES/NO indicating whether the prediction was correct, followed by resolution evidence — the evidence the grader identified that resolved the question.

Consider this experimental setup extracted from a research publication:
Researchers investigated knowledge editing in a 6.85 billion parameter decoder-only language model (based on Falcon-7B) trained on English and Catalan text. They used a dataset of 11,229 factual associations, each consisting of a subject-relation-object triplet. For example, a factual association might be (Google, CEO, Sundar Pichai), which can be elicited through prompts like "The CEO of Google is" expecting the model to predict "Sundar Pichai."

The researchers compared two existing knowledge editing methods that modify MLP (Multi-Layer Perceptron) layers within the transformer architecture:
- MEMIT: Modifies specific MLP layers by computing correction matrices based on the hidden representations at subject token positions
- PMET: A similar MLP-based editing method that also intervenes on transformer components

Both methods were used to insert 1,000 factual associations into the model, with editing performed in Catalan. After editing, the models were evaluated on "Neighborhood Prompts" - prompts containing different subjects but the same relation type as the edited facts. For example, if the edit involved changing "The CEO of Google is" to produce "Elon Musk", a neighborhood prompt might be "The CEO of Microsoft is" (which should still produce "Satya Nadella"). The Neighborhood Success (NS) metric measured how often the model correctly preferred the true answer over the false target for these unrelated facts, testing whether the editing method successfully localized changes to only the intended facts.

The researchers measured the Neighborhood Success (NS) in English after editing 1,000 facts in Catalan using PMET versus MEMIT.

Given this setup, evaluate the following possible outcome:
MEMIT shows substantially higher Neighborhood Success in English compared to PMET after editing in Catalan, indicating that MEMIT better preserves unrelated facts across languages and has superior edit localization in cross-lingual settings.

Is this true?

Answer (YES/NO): NO